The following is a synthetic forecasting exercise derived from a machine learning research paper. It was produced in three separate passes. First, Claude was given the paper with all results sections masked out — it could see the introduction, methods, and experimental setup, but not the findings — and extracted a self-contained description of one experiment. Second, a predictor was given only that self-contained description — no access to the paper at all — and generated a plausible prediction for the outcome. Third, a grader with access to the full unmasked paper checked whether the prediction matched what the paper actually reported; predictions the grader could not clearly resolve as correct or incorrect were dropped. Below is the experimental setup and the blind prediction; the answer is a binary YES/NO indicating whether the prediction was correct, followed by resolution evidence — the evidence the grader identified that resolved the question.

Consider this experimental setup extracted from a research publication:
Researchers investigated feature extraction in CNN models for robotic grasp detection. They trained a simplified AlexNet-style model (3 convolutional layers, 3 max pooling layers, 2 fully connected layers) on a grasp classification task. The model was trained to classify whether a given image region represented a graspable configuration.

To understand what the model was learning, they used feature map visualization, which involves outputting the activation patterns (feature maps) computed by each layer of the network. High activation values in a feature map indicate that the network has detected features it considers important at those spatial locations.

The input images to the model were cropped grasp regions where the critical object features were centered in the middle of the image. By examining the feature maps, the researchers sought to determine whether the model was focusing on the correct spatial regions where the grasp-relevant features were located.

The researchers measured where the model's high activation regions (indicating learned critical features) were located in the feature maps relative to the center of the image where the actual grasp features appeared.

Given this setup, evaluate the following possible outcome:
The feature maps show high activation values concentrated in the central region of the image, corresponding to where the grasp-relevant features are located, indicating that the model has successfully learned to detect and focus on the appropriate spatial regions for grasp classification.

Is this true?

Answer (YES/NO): NO